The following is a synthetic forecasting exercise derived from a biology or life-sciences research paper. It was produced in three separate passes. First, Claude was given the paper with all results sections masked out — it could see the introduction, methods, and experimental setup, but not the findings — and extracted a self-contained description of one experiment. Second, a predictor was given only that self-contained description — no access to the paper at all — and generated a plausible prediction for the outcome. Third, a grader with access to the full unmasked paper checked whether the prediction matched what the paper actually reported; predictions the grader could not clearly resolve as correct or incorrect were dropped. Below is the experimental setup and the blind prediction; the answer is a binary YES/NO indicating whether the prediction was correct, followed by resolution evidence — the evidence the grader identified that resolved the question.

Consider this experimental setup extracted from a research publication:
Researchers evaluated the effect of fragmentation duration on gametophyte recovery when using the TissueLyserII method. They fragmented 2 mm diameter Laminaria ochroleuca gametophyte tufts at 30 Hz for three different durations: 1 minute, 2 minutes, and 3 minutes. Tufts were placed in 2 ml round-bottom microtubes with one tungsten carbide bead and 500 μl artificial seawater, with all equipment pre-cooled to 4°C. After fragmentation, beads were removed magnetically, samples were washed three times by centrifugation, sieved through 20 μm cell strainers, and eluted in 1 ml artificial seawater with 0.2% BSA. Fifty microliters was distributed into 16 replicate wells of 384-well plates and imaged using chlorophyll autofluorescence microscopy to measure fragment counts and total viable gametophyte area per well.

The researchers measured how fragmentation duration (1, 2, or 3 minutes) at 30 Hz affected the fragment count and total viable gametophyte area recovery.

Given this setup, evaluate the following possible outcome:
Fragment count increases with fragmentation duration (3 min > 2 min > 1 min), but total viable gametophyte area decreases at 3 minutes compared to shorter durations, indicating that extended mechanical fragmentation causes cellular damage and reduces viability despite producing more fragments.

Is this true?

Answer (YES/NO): NO